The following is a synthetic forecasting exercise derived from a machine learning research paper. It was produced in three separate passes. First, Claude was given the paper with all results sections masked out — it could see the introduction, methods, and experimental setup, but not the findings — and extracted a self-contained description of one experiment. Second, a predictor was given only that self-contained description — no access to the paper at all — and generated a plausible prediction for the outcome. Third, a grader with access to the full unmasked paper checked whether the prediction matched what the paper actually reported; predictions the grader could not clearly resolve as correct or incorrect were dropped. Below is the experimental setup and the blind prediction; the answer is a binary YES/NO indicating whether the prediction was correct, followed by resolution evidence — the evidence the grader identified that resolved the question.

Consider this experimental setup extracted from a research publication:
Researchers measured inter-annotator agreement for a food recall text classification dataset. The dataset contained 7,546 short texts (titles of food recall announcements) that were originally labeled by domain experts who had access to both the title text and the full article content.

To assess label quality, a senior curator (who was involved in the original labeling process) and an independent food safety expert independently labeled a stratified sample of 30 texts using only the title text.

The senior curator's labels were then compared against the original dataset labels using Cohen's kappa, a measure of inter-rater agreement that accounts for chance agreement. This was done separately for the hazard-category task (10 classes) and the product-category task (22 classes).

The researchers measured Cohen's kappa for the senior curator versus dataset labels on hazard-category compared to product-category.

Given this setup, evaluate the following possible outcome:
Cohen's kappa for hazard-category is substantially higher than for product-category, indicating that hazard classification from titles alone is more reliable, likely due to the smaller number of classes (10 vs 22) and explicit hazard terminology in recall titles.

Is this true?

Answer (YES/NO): YES